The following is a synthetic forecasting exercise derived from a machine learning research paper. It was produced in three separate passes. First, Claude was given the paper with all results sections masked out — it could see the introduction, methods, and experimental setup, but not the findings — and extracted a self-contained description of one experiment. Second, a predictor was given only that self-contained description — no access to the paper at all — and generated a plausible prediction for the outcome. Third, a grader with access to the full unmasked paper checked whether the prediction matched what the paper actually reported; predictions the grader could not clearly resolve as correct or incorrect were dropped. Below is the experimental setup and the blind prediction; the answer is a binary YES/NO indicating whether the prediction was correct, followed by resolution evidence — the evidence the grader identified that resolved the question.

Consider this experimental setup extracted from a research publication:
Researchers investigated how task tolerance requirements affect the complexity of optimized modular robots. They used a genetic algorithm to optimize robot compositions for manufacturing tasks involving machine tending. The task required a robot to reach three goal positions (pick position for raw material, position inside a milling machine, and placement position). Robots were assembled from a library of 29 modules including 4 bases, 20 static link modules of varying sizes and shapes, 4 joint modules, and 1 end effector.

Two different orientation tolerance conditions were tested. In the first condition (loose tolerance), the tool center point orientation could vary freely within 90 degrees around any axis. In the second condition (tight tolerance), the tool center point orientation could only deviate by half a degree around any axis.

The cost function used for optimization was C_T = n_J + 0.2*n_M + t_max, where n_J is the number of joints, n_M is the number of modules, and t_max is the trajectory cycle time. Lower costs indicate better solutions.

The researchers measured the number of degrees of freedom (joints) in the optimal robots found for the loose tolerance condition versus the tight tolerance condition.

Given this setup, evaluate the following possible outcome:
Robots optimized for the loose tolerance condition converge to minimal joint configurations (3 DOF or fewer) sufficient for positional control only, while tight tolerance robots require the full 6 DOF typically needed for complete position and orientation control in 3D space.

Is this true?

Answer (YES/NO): NO